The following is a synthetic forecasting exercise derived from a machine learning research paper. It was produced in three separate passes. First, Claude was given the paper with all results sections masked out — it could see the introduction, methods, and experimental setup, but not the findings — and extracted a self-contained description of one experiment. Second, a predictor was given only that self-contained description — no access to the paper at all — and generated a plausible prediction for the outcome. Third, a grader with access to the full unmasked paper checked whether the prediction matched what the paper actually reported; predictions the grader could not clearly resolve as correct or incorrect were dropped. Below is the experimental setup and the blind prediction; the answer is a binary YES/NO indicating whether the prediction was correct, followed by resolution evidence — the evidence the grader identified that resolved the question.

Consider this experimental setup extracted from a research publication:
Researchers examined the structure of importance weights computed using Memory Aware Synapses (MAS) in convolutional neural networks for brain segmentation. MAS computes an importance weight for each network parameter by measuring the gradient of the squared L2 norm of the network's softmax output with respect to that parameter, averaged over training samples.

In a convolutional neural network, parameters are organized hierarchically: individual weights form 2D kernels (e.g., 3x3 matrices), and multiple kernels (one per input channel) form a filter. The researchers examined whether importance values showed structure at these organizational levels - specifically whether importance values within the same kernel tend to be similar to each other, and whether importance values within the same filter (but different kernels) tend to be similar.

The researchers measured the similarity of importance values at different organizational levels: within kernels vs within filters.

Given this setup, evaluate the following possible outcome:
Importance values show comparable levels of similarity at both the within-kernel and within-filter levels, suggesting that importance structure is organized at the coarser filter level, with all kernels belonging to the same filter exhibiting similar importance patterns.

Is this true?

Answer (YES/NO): NO